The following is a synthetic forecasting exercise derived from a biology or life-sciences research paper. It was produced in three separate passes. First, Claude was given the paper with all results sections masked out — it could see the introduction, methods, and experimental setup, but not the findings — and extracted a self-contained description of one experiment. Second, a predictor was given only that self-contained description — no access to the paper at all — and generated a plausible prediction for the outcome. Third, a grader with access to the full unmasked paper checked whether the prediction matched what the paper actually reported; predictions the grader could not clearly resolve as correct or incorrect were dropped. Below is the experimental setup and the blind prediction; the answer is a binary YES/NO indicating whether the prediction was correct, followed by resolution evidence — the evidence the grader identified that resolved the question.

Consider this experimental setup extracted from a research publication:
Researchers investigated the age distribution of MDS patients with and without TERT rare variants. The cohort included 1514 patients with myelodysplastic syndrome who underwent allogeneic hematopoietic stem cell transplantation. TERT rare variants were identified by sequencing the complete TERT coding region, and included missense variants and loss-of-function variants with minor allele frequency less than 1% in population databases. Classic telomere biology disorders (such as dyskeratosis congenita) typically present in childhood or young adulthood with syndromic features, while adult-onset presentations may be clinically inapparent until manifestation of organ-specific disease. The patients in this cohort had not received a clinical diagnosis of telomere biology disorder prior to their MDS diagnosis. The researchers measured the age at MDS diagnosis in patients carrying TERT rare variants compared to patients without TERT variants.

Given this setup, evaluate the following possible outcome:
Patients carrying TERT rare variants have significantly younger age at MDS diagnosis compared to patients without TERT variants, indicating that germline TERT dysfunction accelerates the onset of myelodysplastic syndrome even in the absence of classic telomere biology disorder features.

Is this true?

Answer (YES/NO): YES